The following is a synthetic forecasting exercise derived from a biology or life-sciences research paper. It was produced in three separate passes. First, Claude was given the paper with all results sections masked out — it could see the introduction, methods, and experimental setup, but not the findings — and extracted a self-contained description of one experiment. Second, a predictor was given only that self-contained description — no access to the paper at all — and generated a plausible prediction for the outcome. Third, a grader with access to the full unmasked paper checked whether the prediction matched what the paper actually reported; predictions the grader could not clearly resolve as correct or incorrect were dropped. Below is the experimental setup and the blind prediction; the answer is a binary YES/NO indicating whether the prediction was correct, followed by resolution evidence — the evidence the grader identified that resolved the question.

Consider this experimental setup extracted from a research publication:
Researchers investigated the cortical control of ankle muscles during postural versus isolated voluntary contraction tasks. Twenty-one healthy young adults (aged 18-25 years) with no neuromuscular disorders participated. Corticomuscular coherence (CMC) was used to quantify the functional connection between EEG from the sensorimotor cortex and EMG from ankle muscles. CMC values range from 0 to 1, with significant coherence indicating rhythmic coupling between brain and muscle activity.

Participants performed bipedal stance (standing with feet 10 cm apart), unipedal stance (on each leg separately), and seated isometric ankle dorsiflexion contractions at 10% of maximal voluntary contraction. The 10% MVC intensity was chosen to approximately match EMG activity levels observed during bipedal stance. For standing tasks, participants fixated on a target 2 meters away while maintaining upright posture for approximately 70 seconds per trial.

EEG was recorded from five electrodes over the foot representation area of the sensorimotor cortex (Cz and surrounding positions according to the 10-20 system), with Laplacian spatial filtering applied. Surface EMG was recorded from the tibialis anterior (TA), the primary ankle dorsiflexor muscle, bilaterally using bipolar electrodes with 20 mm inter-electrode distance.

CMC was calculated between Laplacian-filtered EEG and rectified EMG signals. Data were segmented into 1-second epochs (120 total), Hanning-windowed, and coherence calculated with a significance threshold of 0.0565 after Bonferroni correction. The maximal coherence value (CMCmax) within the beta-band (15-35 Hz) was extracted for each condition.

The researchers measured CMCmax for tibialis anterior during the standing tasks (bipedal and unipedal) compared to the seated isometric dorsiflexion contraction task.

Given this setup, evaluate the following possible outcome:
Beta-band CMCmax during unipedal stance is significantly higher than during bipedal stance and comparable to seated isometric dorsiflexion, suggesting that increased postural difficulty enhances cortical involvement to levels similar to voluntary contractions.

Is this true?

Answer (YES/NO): NO